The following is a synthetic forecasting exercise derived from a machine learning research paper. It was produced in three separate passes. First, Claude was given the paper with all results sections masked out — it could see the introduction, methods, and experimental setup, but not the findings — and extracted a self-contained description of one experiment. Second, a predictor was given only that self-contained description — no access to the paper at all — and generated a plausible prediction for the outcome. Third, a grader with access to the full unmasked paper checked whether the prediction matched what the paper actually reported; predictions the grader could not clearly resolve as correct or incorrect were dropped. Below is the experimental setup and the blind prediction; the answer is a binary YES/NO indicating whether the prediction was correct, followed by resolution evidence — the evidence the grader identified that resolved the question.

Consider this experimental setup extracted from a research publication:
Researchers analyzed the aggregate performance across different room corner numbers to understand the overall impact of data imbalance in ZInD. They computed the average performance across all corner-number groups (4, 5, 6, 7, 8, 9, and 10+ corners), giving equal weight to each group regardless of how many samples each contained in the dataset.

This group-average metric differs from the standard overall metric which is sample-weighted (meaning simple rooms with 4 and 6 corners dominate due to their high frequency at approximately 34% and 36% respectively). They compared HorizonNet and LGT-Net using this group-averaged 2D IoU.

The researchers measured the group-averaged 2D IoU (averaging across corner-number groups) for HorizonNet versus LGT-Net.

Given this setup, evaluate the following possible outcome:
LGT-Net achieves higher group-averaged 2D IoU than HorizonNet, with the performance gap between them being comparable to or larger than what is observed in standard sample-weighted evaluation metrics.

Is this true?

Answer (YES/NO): YES